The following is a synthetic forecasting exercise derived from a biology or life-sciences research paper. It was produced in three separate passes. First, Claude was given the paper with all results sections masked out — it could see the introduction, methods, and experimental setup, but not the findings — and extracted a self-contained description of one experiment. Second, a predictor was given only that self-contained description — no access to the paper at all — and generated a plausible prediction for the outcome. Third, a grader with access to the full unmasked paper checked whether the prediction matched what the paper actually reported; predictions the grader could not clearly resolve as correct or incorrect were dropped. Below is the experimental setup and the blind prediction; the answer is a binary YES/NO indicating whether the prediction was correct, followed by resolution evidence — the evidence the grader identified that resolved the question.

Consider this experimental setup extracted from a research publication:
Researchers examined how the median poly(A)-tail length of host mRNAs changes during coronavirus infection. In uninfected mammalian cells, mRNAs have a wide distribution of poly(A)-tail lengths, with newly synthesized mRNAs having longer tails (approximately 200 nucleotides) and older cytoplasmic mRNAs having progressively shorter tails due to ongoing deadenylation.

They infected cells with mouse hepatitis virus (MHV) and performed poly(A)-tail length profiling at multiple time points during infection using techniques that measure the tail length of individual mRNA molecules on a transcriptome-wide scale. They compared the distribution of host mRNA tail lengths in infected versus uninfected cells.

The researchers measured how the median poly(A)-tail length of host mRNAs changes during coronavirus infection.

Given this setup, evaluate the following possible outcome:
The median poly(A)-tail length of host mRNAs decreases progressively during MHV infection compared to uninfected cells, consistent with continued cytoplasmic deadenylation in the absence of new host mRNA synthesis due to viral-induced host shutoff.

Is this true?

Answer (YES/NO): NO